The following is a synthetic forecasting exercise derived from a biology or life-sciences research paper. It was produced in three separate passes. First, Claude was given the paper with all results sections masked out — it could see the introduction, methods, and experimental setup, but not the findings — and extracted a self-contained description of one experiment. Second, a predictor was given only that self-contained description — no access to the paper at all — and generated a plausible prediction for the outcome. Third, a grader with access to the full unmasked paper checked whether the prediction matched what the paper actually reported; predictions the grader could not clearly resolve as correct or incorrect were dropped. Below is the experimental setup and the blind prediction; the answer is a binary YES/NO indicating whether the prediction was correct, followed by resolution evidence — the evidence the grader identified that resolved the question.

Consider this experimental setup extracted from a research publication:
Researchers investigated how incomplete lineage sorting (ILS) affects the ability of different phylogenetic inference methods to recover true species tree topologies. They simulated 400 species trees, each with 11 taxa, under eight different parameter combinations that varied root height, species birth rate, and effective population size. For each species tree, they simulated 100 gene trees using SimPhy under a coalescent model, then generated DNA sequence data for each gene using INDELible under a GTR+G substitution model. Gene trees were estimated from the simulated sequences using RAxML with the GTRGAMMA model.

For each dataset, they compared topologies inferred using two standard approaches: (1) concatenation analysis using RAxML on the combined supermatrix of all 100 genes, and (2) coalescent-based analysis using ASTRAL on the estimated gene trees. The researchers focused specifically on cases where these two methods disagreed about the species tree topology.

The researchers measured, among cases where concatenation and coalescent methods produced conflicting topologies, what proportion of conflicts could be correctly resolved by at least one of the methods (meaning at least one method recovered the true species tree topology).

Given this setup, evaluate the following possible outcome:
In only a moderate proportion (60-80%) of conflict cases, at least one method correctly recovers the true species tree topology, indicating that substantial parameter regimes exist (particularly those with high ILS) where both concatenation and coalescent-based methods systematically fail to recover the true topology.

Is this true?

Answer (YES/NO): YES